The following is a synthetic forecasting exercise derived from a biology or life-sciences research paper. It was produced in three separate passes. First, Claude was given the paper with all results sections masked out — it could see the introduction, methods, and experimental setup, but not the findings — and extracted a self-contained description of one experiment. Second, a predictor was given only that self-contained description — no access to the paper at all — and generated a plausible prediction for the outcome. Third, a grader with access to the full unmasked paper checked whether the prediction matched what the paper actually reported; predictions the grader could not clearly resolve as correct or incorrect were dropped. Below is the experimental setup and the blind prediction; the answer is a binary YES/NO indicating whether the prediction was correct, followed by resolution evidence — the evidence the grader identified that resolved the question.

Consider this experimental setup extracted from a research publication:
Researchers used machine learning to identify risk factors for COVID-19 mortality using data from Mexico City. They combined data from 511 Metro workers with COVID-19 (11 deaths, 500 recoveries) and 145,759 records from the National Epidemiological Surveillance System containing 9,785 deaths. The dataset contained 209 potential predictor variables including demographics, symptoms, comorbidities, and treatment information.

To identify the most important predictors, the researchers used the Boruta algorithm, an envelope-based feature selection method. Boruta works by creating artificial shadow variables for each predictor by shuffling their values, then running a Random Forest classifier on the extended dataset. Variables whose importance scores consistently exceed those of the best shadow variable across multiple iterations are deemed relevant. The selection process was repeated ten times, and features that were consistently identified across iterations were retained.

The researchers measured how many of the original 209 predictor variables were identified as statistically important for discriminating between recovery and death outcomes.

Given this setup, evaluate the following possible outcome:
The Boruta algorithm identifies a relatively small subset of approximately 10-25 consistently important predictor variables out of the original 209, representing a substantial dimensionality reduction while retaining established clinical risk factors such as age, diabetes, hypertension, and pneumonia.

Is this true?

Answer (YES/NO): NO